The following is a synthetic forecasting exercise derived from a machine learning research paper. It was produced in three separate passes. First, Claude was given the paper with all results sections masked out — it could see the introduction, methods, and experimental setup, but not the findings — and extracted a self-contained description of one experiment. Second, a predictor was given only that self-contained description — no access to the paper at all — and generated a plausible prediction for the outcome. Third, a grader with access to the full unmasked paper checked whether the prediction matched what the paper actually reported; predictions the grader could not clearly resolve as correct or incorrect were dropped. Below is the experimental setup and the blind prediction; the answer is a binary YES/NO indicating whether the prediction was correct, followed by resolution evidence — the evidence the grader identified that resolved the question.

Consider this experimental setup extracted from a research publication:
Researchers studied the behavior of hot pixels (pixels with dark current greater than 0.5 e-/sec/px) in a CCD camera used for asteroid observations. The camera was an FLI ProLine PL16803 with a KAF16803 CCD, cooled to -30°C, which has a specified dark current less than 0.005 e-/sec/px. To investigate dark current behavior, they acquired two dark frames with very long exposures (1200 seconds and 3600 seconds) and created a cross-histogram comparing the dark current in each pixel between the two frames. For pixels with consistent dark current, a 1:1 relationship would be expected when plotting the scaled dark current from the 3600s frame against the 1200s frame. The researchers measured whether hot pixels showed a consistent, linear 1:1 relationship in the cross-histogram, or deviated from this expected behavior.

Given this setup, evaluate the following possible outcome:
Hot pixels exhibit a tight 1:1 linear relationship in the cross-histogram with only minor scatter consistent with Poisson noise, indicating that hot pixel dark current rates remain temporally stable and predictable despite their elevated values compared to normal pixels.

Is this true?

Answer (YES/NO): NO